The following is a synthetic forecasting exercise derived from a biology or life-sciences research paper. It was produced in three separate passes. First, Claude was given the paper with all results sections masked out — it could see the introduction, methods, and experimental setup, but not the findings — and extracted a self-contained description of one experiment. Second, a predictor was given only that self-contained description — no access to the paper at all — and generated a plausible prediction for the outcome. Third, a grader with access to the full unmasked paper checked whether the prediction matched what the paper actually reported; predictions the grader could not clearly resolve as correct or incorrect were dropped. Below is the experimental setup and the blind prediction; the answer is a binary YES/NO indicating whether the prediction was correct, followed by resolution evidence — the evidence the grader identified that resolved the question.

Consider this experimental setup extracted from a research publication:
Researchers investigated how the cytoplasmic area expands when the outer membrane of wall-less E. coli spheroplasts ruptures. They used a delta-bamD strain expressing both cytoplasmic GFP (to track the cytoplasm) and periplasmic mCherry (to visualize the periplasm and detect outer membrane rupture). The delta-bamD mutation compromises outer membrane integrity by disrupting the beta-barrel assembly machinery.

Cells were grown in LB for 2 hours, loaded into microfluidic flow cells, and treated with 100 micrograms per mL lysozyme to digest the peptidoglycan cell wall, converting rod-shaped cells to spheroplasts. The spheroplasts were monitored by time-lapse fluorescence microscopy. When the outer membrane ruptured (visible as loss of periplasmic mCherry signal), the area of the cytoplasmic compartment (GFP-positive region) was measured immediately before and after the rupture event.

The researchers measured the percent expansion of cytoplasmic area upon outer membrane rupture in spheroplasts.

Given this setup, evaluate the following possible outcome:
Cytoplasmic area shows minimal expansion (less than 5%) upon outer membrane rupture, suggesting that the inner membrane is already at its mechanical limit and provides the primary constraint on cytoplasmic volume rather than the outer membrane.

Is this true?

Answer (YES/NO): YES